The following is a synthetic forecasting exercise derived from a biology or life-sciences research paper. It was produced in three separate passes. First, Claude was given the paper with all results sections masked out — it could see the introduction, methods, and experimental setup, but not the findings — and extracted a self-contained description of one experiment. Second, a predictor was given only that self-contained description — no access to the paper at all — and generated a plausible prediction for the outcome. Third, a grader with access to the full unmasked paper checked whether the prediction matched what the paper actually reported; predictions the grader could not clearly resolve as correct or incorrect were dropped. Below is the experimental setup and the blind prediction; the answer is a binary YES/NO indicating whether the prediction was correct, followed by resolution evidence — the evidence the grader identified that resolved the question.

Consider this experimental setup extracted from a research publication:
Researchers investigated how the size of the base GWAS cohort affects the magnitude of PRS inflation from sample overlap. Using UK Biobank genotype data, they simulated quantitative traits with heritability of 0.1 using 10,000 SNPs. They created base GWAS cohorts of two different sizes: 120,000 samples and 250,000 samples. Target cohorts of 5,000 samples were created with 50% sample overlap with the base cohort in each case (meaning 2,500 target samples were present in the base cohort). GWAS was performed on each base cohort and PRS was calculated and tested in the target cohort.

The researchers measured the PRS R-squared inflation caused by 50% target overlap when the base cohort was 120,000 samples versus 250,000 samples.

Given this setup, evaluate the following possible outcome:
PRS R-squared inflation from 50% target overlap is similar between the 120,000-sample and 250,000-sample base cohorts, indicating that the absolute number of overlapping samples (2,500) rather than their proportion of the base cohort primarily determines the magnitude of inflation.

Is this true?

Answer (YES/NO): NO